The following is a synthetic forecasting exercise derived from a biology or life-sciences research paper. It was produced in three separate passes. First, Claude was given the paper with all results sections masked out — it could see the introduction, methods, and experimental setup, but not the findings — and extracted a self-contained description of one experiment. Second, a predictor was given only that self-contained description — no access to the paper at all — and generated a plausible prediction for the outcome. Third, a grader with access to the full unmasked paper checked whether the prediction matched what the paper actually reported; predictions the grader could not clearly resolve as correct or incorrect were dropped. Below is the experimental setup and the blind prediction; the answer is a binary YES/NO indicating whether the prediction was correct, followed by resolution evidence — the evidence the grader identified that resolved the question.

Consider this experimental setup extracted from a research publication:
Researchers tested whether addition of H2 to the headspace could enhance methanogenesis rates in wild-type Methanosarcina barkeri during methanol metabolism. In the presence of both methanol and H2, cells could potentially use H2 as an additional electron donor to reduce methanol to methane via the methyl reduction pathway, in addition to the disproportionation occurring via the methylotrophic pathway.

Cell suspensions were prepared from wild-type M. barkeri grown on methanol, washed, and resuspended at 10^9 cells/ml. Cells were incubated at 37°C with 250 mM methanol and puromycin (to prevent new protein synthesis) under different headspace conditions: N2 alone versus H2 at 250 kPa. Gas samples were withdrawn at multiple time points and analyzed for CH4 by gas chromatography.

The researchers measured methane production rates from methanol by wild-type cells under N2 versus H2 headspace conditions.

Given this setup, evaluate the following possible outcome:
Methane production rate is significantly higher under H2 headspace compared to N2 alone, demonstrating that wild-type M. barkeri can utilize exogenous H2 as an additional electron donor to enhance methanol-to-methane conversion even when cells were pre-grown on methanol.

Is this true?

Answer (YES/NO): NO